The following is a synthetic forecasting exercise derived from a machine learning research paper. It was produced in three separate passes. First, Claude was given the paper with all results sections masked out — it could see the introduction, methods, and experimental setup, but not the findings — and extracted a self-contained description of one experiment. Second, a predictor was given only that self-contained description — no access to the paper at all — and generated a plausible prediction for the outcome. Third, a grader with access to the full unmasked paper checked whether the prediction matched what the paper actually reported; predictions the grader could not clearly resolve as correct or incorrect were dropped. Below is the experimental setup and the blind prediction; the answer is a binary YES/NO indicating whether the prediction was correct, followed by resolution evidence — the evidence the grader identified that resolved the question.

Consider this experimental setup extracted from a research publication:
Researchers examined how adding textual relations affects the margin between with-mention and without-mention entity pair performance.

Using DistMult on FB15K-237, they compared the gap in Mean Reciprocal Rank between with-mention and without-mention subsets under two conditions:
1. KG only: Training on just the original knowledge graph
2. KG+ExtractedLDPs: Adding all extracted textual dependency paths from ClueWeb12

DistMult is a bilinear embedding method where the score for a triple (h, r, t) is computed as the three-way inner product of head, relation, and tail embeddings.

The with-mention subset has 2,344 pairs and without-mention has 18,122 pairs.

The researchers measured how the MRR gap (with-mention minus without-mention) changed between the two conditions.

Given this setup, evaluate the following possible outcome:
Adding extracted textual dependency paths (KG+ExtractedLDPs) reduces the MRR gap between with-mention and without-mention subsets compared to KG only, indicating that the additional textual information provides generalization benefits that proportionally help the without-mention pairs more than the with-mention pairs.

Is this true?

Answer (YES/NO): NO